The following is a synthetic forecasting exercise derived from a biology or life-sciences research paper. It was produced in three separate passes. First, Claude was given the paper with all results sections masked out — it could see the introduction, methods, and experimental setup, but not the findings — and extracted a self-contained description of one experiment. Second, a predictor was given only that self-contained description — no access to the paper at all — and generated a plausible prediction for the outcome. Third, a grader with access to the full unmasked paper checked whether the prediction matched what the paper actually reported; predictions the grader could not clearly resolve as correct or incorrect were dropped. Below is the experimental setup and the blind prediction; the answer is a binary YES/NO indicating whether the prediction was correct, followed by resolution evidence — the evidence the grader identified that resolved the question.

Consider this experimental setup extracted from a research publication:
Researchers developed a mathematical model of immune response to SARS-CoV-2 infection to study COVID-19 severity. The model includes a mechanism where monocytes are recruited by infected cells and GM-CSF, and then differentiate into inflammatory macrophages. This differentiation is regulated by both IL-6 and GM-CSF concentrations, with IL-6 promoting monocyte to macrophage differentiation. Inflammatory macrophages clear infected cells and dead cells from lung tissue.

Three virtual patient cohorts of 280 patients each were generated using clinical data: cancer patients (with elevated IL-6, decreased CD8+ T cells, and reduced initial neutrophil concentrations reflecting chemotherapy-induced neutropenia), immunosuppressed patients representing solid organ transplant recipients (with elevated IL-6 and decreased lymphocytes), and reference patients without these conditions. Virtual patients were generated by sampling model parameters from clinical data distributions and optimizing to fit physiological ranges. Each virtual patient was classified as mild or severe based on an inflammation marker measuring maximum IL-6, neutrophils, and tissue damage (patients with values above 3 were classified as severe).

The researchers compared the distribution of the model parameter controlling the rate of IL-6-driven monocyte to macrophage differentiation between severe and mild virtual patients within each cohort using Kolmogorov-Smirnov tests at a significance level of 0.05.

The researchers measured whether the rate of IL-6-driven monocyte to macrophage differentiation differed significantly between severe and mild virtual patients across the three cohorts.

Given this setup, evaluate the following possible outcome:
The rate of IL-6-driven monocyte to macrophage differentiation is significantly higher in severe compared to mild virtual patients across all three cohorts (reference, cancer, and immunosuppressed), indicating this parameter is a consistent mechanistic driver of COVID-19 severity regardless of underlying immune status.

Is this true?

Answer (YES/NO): YES